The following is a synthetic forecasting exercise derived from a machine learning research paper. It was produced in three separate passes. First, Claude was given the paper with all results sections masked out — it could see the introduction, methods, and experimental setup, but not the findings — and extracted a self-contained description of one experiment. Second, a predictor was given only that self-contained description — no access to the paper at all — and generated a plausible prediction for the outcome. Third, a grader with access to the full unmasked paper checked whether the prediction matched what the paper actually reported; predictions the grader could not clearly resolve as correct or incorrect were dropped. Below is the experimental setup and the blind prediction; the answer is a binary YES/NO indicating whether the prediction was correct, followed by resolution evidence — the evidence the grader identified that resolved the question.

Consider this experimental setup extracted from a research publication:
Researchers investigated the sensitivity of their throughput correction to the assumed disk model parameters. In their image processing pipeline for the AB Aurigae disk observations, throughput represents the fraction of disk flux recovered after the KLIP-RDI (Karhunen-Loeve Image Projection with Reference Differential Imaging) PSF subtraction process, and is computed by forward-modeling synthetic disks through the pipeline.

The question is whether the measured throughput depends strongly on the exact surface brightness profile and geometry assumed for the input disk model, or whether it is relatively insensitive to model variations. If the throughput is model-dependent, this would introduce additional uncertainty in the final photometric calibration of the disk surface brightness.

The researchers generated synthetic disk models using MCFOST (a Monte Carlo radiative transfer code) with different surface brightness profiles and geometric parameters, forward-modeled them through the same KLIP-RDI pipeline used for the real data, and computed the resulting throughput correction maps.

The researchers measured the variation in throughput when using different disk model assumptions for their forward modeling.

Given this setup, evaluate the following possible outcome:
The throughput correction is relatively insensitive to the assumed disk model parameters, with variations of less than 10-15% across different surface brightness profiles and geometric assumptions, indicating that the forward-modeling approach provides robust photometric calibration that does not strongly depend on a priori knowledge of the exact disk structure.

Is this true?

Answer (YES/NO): YES